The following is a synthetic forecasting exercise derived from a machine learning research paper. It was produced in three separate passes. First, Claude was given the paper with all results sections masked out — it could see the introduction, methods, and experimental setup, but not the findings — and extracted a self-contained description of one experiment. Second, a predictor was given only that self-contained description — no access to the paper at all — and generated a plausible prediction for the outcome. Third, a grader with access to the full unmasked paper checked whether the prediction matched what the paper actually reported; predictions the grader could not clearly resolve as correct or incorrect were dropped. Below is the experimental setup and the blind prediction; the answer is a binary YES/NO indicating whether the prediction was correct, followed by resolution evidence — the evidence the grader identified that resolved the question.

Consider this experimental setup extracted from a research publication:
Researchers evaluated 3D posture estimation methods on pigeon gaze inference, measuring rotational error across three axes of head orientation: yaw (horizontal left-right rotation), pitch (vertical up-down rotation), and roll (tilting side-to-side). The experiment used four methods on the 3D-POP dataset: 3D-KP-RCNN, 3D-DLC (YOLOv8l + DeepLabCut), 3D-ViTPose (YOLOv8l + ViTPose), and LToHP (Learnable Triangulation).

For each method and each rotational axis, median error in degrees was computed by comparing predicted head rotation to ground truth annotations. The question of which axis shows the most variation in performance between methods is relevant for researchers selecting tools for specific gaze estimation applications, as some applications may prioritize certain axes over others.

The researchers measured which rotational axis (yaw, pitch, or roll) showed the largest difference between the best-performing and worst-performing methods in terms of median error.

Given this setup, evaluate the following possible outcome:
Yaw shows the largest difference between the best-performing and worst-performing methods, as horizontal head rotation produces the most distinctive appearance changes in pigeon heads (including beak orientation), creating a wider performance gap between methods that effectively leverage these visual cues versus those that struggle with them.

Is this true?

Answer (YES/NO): YES